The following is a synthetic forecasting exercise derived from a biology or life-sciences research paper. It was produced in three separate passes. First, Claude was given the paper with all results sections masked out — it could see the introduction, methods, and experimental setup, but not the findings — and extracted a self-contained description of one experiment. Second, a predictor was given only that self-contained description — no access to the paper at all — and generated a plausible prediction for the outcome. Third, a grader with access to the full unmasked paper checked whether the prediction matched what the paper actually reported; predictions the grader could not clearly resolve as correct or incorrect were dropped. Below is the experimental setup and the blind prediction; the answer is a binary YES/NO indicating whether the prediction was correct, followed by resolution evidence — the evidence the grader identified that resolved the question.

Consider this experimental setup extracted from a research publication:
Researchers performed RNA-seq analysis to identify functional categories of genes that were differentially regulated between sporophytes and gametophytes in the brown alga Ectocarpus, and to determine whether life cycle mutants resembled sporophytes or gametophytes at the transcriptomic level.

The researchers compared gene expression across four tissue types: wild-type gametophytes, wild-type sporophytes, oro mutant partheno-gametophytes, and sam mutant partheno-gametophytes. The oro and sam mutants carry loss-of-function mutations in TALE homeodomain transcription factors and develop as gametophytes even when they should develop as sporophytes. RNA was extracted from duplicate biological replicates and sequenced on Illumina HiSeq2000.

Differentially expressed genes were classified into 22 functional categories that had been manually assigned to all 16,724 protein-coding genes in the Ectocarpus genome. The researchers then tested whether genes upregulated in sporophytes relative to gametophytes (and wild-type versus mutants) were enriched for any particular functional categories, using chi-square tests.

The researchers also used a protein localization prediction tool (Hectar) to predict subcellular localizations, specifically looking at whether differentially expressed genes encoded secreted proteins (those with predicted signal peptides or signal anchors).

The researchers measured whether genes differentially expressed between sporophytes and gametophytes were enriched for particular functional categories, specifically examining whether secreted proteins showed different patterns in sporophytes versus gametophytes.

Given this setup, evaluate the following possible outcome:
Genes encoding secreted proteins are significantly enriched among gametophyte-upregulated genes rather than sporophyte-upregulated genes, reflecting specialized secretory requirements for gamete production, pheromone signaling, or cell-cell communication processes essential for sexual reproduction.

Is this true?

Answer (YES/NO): NO